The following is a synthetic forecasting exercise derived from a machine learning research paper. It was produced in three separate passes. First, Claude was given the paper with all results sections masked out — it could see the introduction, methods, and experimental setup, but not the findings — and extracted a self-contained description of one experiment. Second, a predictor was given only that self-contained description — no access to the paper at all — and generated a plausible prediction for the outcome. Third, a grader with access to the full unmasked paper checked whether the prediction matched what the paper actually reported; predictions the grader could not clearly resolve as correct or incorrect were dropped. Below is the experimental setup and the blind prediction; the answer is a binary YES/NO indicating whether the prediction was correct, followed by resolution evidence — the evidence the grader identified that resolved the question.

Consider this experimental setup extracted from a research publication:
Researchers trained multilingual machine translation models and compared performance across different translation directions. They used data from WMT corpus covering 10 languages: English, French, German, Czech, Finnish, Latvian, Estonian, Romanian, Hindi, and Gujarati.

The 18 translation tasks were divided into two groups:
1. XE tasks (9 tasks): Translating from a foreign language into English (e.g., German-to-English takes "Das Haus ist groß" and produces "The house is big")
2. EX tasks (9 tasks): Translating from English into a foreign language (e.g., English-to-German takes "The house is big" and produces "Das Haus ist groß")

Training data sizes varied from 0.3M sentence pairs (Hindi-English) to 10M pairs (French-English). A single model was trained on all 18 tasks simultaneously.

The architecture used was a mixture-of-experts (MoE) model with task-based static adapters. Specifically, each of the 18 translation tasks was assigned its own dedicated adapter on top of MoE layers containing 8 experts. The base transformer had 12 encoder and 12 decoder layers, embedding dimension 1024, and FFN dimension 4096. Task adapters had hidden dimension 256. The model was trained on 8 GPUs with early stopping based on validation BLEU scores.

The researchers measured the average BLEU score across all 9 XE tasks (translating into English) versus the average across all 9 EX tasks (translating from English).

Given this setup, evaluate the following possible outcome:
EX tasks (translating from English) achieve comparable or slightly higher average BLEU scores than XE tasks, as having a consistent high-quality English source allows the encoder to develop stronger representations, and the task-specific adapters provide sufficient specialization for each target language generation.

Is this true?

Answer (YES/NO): YES